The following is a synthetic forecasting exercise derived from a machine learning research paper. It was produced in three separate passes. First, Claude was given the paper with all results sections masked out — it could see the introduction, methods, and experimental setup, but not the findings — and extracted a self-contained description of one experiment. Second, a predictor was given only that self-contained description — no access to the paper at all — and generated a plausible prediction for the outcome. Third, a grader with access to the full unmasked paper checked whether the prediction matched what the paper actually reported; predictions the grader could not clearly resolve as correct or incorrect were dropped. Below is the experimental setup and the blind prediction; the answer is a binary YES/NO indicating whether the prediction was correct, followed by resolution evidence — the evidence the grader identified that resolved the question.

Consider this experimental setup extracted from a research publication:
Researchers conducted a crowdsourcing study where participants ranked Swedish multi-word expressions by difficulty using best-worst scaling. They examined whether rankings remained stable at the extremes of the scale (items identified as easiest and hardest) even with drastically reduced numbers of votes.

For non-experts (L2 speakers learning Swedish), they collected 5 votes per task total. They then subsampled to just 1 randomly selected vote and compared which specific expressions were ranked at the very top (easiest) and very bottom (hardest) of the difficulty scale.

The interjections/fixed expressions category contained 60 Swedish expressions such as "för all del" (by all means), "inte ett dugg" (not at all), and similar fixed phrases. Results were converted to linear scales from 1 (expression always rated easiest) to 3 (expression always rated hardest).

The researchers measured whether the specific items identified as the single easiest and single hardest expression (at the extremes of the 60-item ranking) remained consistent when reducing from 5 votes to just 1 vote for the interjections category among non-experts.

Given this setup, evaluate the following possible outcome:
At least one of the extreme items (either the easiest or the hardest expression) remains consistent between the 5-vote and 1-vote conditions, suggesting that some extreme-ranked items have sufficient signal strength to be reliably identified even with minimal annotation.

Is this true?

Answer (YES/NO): YES